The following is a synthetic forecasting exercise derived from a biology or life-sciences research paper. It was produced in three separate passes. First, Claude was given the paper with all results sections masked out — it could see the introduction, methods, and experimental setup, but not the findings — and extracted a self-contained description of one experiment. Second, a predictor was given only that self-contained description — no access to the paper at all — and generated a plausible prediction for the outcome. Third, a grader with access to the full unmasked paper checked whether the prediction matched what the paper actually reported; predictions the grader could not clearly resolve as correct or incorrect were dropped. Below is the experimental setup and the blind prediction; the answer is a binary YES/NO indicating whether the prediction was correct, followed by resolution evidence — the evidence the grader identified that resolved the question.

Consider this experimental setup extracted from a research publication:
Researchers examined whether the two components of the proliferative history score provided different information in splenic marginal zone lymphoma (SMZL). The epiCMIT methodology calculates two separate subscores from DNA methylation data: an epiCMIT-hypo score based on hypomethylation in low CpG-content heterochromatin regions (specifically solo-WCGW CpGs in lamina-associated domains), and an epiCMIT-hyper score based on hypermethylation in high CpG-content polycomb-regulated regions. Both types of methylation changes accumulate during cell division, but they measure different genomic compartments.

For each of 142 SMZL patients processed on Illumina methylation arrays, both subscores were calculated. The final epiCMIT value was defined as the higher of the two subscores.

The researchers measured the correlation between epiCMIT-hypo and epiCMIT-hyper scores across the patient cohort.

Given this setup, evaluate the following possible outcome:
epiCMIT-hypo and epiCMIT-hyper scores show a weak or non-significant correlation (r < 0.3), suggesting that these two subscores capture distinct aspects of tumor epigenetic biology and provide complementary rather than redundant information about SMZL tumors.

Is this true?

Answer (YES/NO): NO